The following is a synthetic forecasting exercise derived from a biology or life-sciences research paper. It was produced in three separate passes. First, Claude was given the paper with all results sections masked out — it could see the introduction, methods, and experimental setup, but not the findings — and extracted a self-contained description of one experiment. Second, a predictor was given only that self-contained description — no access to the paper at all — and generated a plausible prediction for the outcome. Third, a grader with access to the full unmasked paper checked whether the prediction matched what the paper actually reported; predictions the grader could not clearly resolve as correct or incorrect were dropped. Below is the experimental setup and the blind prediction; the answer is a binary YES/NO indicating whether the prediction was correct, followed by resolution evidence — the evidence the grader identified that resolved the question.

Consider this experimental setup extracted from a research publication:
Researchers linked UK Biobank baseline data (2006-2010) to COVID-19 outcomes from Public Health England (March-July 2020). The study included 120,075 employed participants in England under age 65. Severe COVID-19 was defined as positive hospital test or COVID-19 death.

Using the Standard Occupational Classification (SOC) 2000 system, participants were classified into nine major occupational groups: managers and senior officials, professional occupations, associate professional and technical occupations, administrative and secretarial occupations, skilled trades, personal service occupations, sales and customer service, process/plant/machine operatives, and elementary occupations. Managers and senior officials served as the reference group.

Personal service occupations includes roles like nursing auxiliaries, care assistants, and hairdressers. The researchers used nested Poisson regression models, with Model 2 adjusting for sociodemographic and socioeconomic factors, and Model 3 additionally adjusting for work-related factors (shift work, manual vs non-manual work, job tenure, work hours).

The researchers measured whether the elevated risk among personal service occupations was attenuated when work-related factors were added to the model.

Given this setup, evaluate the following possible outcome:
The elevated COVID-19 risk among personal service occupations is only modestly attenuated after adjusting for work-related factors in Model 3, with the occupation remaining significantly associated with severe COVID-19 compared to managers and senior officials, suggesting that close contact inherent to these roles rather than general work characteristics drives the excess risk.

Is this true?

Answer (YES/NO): NO